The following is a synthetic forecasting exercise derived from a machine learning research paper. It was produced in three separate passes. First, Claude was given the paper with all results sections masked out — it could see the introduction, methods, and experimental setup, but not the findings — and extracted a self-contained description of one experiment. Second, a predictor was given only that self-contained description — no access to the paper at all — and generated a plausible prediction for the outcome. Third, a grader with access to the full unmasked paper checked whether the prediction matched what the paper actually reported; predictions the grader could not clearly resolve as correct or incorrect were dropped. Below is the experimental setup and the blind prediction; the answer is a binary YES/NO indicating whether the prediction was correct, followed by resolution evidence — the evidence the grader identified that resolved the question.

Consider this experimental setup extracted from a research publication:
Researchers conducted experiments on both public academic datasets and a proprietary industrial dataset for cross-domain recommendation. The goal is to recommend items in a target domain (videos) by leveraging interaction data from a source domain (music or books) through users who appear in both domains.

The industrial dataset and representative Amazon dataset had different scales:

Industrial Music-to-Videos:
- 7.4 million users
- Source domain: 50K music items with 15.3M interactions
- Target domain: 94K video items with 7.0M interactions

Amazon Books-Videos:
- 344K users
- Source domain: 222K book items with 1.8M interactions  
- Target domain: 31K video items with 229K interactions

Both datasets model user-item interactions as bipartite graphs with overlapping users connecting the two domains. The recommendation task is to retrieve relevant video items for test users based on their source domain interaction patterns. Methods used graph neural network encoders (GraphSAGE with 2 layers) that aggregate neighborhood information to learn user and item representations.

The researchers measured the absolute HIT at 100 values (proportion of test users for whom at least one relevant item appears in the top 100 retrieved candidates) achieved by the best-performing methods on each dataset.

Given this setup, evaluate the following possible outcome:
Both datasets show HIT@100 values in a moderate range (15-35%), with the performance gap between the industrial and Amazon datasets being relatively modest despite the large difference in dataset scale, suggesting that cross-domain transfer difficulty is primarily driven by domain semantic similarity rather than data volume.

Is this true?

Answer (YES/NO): YES